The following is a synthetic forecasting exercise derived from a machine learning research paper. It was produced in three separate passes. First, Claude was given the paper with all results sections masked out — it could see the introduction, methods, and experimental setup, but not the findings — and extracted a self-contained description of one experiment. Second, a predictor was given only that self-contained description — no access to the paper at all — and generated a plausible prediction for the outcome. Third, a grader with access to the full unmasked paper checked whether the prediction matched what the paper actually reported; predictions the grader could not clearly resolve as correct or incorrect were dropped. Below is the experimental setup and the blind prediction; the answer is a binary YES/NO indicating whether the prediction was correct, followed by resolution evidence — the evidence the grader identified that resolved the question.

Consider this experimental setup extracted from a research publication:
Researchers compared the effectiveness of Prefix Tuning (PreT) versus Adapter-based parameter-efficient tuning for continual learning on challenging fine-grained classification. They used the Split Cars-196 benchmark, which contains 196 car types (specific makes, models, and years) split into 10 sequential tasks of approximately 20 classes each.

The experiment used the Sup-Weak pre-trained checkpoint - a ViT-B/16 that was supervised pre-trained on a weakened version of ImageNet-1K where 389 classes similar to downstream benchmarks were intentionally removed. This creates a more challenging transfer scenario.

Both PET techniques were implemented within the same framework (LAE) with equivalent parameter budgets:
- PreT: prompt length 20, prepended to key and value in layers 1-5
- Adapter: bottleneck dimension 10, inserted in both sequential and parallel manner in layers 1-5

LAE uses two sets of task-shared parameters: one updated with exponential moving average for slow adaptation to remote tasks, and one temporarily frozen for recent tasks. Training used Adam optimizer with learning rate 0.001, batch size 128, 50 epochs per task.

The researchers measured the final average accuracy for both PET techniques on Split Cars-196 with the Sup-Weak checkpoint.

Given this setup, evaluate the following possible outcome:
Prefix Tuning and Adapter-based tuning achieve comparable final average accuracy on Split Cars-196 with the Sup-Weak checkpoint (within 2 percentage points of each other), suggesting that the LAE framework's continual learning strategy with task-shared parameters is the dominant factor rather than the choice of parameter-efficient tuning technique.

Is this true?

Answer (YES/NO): YES